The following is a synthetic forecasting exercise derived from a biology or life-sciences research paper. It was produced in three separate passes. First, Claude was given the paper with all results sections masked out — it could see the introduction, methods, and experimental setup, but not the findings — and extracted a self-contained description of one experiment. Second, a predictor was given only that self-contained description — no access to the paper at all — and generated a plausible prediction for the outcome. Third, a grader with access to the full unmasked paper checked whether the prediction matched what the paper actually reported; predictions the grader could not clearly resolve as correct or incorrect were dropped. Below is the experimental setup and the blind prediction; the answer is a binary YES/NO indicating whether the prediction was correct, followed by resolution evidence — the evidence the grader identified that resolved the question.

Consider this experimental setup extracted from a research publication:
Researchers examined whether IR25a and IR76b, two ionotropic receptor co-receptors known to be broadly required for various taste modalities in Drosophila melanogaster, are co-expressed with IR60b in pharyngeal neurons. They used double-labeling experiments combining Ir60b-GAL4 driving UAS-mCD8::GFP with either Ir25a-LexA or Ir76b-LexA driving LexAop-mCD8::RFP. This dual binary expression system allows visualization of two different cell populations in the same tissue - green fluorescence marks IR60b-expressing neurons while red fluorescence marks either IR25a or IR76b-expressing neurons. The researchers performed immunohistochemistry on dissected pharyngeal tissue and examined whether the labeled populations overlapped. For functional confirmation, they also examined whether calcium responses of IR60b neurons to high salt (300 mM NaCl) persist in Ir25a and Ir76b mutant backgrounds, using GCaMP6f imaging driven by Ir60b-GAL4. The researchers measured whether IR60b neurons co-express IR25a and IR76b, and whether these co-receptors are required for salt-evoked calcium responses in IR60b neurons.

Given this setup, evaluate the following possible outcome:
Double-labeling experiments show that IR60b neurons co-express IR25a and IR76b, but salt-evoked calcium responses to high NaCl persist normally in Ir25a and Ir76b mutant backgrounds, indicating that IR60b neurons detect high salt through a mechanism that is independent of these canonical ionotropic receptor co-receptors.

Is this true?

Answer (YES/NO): NO